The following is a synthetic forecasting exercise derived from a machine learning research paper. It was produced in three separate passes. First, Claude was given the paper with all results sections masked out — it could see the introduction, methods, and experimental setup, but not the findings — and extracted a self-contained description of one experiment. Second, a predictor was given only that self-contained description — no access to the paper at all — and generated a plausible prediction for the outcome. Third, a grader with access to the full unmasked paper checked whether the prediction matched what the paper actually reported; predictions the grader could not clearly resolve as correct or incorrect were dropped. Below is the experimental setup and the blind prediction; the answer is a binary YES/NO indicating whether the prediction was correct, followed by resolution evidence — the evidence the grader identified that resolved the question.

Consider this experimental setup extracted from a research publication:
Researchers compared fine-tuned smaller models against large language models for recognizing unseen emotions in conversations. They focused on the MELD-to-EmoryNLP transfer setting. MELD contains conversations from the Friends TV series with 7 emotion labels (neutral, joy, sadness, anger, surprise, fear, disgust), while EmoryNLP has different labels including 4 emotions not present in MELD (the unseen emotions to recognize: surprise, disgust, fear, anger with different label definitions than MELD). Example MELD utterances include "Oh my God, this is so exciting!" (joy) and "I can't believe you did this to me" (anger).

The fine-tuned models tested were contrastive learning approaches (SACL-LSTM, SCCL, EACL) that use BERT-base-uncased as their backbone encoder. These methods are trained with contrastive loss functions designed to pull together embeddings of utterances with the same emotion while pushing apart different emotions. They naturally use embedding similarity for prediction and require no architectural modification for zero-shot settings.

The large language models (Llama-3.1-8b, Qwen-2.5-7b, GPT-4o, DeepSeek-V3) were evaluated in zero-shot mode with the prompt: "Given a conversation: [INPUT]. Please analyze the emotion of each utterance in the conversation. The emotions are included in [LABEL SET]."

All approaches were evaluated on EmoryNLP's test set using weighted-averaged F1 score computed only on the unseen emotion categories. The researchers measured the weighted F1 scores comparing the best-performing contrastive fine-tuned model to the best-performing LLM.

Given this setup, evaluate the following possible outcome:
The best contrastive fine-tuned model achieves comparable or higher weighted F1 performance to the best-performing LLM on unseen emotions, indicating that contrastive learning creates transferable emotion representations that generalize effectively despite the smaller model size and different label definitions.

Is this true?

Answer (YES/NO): NO